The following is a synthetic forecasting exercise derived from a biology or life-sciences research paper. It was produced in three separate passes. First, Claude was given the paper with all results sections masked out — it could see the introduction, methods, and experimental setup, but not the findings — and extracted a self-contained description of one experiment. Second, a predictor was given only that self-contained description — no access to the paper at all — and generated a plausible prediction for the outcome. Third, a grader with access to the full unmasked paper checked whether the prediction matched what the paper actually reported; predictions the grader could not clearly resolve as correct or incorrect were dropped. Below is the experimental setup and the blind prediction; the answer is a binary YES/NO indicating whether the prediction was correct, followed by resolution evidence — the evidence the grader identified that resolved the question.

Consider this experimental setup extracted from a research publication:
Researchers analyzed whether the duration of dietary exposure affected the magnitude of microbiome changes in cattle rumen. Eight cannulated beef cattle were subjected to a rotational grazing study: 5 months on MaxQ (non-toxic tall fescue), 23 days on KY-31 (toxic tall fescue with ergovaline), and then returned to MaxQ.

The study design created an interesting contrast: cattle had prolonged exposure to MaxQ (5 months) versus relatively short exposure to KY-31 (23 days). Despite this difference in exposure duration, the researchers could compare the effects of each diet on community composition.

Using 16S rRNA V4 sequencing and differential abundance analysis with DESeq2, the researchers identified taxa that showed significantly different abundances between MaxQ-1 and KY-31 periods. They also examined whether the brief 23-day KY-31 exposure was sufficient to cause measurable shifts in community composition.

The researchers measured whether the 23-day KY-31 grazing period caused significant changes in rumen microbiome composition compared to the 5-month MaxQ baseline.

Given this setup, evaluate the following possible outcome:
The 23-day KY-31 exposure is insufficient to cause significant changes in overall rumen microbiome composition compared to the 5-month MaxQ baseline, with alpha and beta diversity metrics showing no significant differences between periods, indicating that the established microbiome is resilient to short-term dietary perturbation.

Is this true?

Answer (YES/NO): NO